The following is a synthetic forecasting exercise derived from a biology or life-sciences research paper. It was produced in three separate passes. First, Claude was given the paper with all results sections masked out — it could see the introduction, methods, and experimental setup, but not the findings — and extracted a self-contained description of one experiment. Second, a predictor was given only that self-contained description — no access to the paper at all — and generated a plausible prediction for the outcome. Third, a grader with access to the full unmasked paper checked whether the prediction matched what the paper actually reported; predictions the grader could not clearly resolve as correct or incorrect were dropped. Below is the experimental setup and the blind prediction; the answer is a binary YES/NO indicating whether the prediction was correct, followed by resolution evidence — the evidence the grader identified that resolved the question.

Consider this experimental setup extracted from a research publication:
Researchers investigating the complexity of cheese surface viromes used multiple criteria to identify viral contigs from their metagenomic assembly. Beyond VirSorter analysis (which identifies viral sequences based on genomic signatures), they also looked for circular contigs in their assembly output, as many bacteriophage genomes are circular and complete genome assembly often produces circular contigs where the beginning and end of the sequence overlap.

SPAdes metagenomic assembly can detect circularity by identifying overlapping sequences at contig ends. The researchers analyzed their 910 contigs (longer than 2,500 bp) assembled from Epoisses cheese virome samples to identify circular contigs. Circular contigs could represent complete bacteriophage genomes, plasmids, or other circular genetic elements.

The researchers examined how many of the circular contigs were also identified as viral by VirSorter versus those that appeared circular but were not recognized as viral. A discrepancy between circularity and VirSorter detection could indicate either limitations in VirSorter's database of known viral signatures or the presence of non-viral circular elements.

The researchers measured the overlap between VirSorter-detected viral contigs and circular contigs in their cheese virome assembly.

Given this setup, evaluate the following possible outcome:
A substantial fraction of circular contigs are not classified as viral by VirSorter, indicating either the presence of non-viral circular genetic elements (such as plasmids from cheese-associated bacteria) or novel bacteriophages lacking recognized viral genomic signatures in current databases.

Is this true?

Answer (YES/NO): YES